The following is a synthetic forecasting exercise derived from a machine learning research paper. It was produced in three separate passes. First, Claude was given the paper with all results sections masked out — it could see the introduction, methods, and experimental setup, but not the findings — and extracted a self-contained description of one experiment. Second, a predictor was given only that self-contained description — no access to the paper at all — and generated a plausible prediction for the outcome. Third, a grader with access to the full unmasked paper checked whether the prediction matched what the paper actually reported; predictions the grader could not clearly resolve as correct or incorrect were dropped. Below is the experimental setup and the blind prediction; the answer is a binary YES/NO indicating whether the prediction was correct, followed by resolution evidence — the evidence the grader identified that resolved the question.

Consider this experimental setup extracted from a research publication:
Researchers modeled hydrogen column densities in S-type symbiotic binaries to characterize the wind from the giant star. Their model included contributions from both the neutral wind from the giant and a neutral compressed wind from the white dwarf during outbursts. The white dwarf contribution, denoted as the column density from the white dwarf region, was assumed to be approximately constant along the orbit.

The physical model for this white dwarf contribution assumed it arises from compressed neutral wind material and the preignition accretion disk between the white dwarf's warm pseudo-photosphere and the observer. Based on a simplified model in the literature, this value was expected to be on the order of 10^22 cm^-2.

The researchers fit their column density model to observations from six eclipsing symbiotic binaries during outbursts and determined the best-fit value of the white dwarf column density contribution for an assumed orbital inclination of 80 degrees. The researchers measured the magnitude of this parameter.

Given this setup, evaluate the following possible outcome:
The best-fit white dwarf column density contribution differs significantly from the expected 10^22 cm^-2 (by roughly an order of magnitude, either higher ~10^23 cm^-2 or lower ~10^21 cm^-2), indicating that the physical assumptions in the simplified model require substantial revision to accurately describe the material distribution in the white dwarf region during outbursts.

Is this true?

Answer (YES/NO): NO